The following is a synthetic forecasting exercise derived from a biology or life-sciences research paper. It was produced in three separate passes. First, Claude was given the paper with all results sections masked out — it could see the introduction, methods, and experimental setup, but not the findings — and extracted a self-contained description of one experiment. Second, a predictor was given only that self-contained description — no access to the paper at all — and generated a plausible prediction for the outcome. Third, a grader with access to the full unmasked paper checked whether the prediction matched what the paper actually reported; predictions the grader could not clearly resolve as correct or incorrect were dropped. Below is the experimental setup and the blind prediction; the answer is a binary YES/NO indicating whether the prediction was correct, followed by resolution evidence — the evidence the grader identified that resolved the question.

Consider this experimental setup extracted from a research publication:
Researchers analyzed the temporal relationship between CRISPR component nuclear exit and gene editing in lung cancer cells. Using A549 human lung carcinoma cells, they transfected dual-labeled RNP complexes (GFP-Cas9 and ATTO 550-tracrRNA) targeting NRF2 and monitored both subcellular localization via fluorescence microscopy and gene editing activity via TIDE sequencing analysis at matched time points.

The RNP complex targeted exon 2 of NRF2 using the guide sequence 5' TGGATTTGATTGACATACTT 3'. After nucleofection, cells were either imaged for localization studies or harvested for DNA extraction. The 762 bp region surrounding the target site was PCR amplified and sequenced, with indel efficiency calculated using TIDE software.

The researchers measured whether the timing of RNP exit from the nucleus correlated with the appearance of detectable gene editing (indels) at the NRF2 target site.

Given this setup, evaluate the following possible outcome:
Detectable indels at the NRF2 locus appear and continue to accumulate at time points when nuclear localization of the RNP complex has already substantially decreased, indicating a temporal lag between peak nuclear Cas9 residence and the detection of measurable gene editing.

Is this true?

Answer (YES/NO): YES